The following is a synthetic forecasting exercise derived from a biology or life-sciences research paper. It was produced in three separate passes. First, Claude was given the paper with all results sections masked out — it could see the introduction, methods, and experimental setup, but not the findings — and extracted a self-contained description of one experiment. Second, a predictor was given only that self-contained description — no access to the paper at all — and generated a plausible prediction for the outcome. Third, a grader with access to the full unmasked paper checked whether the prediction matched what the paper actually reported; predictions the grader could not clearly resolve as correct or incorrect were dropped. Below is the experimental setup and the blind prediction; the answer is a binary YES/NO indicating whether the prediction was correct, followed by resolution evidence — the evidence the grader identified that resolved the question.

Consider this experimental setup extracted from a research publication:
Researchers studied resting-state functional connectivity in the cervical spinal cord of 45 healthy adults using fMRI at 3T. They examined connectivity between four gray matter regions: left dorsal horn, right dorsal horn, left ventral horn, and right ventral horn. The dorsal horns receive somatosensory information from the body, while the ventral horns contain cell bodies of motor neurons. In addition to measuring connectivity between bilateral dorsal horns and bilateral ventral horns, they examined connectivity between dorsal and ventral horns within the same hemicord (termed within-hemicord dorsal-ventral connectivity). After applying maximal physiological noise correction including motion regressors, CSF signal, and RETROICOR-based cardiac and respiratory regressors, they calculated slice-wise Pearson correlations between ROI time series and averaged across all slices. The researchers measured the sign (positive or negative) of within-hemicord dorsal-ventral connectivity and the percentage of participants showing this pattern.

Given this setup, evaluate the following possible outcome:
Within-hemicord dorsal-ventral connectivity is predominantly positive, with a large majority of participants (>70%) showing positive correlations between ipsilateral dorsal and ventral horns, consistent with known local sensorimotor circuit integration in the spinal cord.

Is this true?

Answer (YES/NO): NO